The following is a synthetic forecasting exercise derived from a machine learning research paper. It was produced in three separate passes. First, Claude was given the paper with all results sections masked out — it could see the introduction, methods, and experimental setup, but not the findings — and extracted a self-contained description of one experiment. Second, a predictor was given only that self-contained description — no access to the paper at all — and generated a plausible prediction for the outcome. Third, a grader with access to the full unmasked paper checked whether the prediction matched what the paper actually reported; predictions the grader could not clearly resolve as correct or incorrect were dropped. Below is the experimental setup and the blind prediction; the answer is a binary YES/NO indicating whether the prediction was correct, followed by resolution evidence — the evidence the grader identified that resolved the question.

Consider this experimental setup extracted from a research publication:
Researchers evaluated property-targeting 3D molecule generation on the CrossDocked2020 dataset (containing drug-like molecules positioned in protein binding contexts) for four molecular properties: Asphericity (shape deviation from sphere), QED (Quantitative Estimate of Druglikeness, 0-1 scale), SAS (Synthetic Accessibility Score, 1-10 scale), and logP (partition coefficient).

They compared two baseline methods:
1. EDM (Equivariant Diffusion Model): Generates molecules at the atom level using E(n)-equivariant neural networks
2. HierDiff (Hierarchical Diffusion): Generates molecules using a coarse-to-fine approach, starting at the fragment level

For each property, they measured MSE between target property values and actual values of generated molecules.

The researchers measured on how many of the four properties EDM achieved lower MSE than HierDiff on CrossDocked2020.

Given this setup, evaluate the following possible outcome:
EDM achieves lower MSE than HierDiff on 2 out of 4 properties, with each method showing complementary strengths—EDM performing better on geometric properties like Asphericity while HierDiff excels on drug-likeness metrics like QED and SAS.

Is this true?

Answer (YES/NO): NO